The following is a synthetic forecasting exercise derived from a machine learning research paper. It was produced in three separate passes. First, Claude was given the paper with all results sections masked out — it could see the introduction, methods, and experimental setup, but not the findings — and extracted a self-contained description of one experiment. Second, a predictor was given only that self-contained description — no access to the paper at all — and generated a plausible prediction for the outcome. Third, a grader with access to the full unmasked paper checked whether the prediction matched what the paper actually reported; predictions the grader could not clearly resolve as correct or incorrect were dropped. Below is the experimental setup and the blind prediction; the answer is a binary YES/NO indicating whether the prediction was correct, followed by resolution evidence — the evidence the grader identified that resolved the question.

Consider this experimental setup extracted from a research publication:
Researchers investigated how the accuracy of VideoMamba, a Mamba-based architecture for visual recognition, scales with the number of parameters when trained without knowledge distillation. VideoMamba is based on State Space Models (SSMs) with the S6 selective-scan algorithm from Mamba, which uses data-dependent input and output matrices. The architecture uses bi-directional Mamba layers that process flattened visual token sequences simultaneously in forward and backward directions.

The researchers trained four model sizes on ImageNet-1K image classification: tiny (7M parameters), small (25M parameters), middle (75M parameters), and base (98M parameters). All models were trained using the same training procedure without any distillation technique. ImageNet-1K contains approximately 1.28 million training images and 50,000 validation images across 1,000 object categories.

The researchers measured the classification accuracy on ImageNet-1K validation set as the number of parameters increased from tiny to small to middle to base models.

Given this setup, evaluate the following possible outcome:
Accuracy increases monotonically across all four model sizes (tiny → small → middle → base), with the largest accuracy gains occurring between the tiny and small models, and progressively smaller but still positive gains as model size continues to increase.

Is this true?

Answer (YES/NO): NO